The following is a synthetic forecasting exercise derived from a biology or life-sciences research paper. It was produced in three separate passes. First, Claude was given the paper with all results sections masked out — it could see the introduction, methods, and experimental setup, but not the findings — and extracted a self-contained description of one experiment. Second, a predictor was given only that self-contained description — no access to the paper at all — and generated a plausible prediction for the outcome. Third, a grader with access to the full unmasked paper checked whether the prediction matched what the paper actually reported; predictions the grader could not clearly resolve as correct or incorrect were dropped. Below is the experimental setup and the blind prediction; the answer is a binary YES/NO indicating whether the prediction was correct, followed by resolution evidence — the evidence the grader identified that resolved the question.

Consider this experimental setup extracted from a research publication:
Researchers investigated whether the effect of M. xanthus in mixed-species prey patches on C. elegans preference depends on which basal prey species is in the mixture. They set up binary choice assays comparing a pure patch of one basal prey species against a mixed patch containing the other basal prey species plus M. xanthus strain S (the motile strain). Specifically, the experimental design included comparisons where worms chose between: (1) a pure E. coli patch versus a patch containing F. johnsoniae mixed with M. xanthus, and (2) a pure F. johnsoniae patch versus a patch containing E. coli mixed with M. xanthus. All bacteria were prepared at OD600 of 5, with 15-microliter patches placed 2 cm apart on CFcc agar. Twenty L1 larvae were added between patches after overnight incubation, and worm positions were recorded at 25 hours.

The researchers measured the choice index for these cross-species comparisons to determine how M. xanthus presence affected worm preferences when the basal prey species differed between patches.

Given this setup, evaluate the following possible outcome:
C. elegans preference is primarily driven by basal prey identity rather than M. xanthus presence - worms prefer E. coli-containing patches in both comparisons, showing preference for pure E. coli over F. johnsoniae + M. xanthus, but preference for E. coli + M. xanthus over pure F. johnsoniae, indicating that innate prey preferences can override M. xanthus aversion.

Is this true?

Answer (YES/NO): NO